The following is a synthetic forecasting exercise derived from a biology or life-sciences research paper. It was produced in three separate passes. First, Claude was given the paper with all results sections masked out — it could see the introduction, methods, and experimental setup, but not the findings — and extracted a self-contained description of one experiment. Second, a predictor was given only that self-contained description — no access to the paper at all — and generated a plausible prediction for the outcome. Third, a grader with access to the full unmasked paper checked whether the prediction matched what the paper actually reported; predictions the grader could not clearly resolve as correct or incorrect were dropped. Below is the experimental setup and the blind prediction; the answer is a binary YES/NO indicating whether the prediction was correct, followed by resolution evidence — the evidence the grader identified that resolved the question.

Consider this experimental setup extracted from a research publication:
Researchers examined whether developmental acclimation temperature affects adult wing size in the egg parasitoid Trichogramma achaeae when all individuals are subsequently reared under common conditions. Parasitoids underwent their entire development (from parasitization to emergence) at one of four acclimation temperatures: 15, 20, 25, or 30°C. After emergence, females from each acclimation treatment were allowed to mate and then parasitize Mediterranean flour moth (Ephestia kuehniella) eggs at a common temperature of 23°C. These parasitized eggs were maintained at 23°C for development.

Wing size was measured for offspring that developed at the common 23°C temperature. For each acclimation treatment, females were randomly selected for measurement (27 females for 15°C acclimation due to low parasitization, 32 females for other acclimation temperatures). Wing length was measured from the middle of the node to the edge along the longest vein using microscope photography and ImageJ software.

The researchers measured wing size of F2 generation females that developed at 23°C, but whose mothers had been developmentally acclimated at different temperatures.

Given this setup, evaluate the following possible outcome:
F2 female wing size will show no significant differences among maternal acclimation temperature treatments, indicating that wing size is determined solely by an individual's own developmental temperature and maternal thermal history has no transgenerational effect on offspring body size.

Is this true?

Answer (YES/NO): NO